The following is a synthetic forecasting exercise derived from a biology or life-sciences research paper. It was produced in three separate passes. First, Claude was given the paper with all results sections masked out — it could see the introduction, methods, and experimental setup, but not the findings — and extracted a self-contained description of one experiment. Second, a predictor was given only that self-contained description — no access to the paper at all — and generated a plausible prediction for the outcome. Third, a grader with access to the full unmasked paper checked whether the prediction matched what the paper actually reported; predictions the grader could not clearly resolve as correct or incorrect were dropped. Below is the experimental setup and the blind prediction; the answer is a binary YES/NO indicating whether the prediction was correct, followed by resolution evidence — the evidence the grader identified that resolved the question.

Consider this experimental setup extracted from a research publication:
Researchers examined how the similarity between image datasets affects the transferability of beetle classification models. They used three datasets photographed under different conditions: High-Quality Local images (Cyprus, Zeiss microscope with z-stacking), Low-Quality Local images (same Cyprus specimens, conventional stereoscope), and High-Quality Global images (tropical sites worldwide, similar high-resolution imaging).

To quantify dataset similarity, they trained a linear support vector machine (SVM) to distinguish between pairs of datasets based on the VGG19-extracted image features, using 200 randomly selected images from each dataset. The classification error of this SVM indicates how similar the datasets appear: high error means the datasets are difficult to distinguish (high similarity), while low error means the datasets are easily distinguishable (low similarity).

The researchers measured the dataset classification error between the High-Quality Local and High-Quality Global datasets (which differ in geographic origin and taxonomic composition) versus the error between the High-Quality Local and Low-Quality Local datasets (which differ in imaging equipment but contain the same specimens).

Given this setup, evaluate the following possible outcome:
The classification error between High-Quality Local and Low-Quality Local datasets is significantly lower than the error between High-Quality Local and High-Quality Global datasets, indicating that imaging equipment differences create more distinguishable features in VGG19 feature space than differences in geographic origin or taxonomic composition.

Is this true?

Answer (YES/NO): YES